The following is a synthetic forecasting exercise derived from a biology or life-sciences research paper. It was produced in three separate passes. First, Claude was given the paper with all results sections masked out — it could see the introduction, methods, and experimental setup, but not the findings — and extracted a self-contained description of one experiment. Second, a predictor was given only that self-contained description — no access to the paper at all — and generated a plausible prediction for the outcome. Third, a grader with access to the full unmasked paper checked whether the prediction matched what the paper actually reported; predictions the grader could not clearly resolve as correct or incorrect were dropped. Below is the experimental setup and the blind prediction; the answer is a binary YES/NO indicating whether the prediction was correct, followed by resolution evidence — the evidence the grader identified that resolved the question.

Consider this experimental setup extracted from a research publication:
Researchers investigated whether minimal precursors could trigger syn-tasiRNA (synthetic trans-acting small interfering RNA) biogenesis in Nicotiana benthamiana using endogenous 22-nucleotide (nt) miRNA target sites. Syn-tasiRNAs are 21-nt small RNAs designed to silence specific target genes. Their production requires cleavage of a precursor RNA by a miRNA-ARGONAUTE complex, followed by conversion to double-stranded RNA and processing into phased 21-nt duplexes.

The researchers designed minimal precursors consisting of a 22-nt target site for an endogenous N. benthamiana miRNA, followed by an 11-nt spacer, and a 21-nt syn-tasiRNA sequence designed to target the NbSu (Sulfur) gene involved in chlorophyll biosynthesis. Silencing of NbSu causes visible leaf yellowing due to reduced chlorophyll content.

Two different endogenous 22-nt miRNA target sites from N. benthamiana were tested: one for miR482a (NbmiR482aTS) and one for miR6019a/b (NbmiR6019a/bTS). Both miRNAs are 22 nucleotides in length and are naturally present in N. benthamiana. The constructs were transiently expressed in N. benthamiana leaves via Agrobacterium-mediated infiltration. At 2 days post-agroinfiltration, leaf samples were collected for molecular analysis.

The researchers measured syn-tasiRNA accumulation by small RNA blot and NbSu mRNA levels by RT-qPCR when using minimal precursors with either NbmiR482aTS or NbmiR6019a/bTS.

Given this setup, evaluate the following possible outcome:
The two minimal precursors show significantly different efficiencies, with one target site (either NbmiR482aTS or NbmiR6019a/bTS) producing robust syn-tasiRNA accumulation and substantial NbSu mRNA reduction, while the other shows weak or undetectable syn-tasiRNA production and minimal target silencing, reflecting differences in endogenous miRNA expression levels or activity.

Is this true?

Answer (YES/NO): NO